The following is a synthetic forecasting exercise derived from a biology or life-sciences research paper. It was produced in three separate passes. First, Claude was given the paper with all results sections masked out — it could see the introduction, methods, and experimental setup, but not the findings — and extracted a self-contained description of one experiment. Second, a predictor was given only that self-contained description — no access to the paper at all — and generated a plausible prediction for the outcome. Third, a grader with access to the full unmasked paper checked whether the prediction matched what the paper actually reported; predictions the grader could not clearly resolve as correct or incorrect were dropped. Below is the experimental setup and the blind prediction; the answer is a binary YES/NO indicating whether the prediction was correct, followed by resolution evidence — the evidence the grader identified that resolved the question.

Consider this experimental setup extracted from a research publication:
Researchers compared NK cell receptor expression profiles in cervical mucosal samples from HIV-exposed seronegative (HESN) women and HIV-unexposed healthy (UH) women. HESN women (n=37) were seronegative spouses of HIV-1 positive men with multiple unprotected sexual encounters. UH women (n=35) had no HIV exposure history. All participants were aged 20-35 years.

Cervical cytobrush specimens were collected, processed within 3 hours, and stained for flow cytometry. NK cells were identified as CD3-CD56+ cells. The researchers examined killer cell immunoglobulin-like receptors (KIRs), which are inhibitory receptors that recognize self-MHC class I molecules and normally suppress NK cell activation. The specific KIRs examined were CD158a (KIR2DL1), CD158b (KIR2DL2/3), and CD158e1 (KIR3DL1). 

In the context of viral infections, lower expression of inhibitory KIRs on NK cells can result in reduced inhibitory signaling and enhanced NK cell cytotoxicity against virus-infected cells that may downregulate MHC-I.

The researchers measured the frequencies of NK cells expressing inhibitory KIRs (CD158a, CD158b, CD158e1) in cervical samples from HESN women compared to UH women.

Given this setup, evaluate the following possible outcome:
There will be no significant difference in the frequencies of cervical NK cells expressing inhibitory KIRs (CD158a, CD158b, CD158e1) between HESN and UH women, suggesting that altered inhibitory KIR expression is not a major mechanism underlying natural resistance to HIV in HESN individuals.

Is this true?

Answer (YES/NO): NO